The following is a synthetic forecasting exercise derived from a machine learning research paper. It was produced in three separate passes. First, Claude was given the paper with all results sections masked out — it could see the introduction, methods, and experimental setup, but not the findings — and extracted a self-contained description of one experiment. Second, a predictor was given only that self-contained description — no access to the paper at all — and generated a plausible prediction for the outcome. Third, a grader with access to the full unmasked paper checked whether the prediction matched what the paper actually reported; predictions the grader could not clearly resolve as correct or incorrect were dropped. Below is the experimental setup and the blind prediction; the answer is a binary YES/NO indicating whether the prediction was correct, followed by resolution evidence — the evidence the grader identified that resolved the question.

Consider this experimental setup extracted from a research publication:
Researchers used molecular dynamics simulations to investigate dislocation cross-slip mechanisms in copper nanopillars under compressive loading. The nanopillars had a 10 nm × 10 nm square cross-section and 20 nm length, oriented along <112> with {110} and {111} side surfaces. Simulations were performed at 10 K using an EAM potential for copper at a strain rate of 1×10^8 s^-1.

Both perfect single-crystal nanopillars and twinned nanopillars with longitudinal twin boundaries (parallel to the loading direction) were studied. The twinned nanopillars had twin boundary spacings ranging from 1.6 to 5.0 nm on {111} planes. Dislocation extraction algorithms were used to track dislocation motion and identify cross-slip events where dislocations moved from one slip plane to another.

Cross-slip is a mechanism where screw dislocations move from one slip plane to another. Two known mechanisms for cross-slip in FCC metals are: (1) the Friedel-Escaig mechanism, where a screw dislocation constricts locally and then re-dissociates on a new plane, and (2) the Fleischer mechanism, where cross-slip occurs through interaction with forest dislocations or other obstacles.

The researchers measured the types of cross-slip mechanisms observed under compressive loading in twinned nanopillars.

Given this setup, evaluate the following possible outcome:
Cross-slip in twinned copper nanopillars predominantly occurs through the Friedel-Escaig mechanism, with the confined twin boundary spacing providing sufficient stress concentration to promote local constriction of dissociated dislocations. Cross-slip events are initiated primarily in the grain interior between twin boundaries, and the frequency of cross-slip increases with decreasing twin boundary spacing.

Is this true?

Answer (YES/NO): NO